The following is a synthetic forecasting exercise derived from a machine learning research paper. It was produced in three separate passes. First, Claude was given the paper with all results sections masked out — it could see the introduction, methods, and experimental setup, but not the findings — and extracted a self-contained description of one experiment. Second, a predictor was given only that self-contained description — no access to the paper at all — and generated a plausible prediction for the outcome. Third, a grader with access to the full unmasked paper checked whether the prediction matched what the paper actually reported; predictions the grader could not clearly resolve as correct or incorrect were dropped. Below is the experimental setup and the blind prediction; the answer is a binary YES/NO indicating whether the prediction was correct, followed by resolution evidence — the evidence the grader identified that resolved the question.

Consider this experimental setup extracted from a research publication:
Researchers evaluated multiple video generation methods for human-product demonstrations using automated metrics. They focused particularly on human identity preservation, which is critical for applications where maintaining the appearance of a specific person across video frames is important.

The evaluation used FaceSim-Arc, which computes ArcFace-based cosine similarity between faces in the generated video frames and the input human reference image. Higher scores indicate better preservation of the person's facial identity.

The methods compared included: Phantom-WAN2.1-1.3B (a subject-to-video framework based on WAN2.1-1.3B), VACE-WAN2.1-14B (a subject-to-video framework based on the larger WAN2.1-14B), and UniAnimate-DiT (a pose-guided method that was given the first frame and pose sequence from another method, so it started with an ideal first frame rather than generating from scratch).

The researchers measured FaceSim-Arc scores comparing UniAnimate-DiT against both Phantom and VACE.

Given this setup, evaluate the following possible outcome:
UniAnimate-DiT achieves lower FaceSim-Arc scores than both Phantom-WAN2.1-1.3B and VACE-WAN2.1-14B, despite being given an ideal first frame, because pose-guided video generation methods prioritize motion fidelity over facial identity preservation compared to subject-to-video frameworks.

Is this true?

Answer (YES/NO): NO